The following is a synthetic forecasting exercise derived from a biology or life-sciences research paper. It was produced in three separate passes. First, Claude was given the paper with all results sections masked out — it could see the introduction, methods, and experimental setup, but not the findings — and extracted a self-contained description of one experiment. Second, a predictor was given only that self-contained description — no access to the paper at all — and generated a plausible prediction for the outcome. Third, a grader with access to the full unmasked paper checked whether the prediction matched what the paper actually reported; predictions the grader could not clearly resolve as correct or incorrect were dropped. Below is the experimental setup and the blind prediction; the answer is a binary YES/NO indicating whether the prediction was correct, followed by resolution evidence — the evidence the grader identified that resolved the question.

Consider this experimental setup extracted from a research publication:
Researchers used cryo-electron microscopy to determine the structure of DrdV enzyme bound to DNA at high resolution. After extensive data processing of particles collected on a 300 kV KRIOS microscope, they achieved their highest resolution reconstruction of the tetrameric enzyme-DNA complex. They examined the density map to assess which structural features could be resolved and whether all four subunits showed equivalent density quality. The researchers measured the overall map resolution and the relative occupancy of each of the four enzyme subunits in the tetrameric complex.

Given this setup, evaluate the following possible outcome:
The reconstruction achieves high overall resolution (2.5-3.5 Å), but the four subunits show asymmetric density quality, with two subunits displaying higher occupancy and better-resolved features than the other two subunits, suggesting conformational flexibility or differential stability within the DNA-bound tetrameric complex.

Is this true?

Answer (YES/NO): NO